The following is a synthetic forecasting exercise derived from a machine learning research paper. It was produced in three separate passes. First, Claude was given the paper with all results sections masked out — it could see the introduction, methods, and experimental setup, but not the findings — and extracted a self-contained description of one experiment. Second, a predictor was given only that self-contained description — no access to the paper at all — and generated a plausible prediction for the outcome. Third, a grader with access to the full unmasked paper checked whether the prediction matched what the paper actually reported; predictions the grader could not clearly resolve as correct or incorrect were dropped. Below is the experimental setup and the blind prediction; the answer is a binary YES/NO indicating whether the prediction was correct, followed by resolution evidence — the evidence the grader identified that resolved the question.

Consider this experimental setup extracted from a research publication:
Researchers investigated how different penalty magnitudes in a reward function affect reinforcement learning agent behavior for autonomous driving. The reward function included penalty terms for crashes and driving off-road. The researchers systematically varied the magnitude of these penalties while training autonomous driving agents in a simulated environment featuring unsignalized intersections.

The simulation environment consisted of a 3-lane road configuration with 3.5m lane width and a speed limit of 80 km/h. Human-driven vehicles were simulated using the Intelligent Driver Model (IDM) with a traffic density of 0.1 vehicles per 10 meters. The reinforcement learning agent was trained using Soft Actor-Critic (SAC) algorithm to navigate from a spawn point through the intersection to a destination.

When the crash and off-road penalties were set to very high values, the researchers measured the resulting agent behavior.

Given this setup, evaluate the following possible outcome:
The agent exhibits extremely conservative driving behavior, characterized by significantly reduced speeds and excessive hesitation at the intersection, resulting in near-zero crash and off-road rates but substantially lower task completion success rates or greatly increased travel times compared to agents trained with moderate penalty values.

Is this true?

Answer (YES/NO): NO